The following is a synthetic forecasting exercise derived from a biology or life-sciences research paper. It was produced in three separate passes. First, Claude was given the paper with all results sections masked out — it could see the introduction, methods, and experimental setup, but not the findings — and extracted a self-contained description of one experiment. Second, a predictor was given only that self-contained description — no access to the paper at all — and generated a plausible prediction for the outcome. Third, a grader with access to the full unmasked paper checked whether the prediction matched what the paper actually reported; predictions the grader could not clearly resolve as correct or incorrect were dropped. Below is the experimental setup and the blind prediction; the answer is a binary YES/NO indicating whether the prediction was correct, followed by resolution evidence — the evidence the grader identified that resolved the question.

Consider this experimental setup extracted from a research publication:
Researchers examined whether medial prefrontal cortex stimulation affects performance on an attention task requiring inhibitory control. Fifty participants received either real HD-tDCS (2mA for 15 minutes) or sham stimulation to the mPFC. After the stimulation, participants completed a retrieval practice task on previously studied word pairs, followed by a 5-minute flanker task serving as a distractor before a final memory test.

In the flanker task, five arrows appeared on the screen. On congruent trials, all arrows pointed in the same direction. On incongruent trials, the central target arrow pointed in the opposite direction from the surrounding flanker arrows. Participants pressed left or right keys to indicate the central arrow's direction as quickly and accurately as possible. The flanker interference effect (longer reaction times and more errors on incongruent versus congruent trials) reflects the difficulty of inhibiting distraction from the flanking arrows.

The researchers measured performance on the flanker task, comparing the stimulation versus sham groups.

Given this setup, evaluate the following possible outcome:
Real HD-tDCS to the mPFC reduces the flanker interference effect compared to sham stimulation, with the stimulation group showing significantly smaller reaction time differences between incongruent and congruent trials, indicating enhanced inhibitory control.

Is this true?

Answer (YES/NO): NO